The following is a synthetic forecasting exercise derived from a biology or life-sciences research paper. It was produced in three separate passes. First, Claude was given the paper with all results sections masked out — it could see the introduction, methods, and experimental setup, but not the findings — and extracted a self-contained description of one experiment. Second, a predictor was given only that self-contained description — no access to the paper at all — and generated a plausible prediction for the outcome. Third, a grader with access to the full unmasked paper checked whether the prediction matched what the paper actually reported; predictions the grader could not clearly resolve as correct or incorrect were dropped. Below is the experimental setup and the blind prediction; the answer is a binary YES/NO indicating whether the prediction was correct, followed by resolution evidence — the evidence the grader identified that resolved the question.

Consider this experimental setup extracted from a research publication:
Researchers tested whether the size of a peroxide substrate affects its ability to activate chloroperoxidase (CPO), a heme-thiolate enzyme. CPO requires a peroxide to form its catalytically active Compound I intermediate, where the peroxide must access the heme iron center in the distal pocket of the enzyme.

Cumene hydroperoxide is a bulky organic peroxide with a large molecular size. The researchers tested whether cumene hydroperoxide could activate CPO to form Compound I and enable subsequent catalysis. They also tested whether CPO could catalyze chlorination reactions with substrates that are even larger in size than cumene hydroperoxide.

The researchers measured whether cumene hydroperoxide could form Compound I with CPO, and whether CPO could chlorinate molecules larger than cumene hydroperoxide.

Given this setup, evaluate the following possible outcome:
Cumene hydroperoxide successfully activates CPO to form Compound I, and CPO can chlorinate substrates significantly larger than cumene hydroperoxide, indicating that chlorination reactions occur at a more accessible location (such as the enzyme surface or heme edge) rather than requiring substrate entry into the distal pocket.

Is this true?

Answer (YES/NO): NO